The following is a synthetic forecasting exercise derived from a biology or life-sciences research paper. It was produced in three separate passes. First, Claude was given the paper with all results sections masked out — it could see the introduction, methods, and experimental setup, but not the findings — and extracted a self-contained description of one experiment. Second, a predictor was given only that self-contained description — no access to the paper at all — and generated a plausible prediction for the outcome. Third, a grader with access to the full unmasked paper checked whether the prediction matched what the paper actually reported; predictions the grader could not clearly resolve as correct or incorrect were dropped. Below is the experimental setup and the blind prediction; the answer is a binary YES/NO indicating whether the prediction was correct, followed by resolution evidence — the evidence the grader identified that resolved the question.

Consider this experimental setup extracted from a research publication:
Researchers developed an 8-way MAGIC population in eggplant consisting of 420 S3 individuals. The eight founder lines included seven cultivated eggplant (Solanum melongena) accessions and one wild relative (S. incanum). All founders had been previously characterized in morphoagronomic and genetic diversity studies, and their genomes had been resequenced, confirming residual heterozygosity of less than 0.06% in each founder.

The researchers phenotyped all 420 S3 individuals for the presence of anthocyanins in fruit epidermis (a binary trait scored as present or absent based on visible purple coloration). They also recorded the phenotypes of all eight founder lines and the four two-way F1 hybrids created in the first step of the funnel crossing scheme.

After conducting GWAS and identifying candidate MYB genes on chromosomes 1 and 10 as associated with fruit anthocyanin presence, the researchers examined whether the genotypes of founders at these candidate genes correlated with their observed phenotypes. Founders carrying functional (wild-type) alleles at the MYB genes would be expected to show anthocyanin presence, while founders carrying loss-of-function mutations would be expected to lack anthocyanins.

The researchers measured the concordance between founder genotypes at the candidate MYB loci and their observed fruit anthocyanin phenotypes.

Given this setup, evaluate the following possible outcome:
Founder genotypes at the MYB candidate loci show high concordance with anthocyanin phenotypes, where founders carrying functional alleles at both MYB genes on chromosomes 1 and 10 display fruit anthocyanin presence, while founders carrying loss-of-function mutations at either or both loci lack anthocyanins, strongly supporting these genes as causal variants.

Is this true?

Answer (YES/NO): YES